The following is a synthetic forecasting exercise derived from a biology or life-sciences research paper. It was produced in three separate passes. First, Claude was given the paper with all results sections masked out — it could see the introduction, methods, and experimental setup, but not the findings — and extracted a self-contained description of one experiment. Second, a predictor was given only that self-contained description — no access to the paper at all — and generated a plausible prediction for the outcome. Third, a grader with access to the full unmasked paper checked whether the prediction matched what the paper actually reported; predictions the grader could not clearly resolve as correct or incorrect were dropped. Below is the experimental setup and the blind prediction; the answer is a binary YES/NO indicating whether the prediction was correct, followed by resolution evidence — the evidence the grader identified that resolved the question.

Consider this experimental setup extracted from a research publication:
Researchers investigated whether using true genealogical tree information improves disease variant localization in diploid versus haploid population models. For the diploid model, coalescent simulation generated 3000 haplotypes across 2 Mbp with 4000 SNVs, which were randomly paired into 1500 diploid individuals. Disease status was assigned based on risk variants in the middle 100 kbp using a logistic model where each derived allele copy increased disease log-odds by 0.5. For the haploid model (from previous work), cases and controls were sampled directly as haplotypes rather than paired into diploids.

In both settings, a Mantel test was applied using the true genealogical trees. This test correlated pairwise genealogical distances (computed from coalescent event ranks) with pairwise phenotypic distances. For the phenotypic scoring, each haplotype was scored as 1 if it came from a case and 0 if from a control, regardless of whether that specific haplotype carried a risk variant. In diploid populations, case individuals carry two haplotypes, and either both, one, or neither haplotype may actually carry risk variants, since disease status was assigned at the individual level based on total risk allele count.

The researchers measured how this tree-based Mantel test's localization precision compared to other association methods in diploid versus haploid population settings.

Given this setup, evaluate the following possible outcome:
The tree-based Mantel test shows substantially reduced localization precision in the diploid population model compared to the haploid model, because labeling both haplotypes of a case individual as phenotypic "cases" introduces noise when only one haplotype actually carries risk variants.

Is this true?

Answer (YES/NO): YES